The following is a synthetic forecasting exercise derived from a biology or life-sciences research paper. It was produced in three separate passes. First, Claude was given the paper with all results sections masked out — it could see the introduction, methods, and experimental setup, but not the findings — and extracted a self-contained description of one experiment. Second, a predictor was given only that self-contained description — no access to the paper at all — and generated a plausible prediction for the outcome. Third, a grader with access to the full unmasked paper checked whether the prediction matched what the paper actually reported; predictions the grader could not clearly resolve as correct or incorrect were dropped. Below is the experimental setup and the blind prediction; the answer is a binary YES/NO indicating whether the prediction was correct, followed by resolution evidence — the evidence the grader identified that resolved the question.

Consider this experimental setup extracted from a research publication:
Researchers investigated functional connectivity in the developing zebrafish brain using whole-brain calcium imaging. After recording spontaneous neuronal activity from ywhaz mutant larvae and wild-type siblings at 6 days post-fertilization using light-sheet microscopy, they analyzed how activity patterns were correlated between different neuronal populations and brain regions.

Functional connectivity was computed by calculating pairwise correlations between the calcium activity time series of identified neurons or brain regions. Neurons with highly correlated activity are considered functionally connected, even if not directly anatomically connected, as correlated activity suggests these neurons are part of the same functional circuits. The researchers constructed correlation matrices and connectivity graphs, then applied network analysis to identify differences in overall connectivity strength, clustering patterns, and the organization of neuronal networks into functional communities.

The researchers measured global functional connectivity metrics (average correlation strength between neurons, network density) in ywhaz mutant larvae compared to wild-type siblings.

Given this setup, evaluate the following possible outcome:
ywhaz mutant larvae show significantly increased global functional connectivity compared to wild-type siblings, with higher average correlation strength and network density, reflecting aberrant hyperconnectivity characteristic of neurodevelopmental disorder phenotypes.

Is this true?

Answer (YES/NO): NO